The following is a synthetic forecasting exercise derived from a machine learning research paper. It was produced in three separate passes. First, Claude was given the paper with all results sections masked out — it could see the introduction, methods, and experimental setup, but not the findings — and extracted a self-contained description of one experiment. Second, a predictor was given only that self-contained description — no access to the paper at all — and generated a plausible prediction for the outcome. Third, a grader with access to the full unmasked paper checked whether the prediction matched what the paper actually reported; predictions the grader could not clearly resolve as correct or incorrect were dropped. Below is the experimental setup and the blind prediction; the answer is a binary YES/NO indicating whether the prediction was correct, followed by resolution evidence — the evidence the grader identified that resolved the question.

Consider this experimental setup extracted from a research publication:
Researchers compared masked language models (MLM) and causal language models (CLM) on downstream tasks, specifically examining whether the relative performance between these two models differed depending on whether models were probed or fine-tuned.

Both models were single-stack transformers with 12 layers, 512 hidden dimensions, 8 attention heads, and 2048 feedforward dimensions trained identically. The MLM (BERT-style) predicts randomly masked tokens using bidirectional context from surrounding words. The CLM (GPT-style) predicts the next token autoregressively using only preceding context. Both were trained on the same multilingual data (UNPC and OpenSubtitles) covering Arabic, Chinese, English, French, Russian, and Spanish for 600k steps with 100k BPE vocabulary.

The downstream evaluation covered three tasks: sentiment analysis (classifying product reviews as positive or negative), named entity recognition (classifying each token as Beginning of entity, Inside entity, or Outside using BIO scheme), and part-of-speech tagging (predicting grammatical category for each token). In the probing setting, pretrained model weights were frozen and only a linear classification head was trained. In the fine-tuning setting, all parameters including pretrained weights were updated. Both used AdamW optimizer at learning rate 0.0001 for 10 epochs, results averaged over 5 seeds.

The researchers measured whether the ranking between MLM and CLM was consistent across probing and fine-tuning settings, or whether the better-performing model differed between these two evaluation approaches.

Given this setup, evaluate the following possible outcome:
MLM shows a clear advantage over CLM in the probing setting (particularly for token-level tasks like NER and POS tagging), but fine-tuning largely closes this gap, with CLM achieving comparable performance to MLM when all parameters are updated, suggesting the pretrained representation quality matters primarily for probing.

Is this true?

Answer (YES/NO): NO